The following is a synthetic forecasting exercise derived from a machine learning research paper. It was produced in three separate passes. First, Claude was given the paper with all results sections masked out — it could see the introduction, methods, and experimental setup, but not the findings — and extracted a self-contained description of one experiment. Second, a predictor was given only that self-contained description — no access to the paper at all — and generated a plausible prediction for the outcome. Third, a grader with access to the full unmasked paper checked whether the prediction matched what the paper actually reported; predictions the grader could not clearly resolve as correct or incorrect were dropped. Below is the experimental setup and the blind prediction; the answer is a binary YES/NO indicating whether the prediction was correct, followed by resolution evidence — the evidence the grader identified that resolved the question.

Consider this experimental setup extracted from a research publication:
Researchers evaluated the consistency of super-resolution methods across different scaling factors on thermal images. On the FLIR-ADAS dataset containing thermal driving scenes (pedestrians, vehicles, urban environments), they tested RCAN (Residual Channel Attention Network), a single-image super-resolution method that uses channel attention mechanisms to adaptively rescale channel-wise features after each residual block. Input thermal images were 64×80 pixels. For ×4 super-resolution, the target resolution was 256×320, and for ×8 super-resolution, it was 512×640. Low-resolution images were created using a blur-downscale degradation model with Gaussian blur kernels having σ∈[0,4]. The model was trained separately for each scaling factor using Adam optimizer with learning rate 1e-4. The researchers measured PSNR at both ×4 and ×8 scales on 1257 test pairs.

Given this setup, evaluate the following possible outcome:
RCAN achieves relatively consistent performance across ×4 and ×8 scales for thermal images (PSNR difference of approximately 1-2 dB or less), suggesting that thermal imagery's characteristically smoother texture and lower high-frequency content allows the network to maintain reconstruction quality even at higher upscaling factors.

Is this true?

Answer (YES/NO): NO